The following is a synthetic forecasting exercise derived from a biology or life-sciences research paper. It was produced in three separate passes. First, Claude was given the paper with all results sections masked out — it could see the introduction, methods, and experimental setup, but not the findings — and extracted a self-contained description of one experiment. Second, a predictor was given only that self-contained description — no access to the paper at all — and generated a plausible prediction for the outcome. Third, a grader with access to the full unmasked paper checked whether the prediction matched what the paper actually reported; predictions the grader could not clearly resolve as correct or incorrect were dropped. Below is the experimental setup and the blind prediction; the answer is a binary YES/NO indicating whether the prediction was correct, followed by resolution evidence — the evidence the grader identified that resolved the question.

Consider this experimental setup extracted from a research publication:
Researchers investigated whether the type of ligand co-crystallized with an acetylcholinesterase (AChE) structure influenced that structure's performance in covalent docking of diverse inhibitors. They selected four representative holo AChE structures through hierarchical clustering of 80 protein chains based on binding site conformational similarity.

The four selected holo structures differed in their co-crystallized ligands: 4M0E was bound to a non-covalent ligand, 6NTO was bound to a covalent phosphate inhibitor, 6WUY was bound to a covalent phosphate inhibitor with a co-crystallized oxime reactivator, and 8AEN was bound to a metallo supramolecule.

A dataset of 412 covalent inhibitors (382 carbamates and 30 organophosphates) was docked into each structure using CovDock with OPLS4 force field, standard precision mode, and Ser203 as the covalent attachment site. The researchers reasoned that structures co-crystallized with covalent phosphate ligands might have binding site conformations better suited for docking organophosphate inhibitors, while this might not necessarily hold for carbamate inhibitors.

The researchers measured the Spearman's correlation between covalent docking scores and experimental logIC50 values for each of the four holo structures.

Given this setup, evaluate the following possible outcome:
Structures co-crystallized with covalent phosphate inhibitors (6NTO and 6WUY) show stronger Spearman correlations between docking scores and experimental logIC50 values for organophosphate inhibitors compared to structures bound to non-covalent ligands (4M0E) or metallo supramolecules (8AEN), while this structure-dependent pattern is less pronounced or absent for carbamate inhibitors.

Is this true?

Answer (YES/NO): NO